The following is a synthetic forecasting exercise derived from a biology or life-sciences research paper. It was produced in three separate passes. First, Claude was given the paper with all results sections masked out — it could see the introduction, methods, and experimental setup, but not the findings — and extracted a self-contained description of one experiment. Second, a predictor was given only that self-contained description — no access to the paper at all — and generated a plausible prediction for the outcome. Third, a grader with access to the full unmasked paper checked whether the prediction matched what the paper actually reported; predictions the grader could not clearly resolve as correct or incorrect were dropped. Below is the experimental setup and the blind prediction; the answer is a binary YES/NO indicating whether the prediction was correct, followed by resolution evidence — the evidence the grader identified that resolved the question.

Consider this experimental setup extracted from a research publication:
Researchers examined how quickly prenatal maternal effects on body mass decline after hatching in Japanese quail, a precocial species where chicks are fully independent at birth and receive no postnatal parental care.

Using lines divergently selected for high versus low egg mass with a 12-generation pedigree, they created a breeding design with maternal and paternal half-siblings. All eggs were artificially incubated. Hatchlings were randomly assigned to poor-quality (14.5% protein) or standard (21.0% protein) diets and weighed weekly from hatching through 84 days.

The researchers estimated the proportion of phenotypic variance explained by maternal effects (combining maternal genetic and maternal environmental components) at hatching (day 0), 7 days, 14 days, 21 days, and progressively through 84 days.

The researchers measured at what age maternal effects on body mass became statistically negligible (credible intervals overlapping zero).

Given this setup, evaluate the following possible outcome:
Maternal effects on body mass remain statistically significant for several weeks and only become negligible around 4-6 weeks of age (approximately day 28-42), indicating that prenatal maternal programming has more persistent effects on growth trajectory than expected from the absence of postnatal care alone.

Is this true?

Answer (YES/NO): NO